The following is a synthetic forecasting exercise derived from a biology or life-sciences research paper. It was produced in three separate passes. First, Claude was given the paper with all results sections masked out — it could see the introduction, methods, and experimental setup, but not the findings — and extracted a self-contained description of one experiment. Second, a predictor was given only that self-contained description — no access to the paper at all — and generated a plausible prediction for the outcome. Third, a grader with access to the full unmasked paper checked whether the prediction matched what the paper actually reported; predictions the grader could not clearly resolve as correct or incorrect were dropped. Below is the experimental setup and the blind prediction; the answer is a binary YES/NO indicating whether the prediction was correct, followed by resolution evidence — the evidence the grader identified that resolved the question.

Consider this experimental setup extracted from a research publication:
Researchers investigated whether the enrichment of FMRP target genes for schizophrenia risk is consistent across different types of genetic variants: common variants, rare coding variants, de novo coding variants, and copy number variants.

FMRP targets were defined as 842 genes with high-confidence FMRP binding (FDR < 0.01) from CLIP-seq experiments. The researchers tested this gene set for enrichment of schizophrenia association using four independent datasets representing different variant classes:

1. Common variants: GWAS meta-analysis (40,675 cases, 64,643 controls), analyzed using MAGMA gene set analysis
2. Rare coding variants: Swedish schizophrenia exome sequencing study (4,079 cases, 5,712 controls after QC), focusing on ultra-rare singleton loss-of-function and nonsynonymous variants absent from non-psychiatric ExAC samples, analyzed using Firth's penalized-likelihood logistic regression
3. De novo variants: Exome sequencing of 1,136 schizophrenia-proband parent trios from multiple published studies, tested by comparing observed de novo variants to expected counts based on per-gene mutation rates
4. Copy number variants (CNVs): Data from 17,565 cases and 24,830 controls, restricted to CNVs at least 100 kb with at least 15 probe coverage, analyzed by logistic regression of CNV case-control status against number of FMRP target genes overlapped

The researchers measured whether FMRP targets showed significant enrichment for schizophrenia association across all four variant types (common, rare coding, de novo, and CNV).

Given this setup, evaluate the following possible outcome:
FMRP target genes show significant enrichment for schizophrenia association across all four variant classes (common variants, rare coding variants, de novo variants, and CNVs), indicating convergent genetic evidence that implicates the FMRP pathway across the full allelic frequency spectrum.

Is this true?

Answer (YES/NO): NO